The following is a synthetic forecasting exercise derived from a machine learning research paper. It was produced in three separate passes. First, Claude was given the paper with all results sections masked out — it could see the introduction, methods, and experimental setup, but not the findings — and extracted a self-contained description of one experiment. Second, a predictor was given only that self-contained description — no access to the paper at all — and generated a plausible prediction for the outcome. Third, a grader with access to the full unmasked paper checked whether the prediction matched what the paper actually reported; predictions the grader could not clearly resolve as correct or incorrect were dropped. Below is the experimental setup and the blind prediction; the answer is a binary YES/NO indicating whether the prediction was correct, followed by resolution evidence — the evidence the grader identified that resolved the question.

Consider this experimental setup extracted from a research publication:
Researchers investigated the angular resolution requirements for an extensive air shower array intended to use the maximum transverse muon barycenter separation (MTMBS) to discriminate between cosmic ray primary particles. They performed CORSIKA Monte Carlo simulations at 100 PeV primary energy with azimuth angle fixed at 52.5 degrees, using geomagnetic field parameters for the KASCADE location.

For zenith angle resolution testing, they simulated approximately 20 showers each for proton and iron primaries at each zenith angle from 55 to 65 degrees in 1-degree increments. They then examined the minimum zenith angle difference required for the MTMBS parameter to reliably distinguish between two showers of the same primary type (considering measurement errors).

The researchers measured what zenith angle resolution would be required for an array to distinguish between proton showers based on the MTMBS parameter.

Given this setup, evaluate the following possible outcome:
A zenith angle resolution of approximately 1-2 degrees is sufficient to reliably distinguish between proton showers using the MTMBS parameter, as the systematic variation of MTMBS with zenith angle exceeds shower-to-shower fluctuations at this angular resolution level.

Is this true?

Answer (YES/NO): NO